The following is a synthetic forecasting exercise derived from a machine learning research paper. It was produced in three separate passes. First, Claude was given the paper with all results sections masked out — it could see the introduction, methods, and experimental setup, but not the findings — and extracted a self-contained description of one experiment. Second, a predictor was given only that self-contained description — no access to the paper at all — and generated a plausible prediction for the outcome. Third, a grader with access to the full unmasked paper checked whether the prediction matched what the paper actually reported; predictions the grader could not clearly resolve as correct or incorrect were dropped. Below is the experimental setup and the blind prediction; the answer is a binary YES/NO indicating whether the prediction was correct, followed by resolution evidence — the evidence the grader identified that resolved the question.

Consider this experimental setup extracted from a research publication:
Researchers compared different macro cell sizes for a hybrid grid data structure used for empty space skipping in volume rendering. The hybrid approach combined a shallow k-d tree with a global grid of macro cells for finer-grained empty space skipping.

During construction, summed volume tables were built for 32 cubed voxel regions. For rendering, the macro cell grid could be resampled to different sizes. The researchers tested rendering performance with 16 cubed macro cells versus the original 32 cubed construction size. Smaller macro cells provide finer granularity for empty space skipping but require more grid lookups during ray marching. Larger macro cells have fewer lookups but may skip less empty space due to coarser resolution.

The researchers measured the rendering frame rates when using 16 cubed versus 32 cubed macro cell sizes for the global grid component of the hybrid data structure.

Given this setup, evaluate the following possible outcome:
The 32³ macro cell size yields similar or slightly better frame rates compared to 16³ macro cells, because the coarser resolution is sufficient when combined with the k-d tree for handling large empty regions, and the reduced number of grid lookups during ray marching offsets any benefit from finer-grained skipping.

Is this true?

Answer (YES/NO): NO